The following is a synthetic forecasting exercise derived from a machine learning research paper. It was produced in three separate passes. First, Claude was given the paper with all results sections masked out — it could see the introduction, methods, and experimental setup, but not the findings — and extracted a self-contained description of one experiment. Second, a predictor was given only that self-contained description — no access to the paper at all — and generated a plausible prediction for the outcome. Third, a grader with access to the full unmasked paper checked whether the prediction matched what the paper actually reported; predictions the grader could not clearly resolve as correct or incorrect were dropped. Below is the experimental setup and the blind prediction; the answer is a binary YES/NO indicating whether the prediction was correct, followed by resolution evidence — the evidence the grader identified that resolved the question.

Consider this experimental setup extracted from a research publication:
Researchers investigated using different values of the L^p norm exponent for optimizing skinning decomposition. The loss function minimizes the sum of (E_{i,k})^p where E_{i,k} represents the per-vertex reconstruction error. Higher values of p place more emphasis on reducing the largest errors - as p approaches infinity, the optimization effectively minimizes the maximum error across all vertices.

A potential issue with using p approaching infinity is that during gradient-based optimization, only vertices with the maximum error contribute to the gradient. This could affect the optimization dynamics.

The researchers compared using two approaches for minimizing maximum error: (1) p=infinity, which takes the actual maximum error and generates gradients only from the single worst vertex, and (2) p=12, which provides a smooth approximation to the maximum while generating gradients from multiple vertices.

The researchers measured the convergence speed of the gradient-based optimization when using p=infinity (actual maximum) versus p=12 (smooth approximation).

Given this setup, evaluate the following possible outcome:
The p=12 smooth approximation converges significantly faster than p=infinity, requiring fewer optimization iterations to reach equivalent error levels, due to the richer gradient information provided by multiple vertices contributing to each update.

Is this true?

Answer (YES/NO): YES